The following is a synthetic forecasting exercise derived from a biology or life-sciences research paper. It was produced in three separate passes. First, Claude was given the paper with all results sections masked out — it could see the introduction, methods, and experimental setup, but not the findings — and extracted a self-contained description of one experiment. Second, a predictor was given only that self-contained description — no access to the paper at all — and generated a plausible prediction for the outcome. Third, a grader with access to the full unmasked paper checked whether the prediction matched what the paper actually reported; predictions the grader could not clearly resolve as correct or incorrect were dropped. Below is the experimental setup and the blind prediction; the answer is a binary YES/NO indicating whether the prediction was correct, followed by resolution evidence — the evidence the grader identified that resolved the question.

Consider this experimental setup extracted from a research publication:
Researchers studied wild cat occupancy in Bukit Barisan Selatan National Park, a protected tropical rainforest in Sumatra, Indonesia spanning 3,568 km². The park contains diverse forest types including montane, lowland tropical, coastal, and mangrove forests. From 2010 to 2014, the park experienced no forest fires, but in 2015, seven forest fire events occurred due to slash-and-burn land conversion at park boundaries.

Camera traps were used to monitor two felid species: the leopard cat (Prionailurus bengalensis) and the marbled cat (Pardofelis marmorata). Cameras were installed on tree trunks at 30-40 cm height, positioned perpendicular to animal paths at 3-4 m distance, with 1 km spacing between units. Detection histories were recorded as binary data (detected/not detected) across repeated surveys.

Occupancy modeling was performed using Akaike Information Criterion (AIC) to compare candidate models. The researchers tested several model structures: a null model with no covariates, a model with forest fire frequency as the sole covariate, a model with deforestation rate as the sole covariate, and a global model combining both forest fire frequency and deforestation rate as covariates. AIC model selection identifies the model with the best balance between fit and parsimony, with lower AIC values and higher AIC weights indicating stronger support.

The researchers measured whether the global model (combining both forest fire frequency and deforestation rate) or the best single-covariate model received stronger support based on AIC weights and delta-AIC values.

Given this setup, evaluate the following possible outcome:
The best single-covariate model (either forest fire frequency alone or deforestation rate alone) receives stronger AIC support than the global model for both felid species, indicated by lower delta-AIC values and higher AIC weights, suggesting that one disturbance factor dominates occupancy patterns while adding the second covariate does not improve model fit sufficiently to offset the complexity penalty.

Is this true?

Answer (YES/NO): YES